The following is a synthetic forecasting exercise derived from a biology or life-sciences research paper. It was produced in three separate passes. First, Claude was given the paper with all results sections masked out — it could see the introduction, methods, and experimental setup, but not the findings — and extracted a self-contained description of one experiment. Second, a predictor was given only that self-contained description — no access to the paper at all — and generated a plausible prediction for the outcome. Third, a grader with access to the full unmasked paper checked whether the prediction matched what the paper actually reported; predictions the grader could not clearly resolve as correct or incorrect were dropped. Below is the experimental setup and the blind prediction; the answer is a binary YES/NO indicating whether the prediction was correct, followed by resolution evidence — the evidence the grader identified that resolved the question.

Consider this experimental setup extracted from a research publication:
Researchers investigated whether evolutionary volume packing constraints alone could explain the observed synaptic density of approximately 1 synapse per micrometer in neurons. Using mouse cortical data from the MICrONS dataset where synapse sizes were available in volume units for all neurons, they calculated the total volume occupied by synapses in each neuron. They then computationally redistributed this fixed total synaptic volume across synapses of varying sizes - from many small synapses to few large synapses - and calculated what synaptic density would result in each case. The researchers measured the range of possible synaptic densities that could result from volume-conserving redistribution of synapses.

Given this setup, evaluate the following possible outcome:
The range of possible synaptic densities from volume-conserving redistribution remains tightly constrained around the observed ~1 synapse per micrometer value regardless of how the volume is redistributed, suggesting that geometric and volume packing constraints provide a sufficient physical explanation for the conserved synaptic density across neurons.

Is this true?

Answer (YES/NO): NO